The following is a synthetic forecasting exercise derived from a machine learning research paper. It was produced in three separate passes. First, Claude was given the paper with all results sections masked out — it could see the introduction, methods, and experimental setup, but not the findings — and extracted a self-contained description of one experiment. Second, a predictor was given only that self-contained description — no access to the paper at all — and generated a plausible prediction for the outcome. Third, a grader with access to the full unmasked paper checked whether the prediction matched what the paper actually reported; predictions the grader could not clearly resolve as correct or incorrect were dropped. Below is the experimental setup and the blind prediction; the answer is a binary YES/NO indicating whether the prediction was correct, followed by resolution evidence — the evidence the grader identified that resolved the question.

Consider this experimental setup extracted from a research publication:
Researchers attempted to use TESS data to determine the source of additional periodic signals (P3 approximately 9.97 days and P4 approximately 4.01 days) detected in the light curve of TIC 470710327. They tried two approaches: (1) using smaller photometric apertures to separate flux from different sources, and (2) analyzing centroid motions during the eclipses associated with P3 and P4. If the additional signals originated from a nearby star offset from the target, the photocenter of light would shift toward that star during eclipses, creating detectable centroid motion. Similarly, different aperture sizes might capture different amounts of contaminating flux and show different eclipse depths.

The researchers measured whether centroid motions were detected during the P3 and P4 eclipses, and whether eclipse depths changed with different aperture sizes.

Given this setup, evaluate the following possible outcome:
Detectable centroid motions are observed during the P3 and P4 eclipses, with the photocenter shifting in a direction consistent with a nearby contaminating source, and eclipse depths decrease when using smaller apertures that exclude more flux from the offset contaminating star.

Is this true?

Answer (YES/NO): NO